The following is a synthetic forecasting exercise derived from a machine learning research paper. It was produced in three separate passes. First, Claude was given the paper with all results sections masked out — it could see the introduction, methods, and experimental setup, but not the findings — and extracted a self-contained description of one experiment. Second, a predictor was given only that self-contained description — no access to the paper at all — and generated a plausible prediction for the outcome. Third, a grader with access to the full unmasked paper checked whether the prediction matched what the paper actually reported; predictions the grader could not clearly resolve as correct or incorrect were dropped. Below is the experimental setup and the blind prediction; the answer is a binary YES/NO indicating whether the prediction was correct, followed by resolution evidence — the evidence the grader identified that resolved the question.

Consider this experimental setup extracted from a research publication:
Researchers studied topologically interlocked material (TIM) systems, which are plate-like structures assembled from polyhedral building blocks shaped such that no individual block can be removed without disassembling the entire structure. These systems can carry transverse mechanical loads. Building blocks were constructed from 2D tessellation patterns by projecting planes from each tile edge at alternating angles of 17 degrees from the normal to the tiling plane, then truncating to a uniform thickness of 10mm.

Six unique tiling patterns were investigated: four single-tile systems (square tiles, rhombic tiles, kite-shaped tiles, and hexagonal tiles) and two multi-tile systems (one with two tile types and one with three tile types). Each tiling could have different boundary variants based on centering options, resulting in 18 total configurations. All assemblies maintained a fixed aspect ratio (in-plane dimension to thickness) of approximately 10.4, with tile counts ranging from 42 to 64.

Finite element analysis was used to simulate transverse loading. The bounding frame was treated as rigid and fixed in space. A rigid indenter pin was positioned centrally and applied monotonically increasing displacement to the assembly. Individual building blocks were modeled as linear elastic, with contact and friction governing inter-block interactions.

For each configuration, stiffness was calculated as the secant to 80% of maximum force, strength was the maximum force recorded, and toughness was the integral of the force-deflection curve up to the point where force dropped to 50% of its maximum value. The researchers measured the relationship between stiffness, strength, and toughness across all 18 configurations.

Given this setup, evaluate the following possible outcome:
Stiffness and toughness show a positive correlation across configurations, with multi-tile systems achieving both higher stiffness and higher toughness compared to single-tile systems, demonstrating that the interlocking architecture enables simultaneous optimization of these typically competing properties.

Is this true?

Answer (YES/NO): YES